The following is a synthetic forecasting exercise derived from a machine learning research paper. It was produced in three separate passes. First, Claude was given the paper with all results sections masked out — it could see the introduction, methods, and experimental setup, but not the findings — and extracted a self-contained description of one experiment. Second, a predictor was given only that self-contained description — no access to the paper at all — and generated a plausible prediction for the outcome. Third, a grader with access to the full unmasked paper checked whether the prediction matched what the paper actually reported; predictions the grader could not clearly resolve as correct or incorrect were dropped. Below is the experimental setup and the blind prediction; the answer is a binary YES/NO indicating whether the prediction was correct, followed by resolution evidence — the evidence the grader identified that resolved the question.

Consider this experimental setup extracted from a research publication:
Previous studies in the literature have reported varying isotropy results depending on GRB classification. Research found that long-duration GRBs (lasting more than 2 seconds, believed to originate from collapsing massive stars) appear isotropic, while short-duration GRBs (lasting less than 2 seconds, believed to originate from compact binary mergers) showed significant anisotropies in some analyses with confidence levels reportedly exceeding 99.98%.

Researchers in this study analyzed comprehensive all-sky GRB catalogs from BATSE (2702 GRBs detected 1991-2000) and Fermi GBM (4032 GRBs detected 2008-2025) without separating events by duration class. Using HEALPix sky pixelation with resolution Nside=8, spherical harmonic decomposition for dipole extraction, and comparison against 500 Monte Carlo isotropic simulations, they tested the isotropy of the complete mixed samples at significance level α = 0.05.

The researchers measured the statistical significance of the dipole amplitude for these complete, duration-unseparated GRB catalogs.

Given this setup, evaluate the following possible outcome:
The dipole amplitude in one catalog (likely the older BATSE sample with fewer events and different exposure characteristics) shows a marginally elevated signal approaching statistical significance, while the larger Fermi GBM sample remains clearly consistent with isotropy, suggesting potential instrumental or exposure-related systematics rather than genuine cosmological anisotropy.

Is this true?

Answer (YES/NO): NO